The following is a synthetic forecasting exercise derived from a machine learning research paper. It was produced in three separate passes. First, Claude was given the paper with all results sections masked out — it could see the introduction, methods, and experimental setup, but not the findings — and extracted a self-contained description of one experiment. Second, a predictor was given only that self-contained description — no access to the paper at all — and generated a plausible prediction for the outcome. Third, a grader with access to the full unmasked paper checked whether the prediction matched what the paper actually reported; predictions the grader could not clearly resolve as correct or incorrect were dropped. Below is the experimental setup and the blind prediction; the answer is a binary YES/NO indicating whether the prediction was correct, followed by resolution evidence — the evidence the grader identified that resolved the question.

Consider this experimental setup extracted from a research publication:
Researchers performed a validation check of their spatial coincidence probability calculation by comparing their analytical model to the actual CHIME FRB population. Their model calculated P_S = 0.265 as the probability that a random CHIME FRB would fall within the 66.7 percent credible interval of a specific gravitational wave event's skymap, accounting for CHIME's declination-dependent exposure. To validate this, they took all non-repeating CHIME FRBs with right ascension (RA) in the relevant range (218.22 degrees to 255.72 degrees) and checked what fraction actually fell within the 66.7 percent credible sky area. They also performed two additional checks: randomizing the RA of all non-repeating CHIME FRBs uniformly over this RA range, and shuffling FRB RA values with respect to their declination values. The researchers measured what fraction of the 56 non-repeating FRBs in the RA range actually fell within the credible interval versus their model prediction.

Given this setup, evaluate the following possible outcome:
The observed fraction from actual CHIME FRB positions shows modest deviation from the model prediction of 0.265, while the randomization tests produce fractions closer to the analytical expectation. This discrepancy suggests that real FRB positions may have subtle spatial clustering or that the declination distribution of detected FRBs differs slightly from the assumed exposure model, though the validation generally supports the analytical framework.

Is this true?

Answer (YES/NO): NO